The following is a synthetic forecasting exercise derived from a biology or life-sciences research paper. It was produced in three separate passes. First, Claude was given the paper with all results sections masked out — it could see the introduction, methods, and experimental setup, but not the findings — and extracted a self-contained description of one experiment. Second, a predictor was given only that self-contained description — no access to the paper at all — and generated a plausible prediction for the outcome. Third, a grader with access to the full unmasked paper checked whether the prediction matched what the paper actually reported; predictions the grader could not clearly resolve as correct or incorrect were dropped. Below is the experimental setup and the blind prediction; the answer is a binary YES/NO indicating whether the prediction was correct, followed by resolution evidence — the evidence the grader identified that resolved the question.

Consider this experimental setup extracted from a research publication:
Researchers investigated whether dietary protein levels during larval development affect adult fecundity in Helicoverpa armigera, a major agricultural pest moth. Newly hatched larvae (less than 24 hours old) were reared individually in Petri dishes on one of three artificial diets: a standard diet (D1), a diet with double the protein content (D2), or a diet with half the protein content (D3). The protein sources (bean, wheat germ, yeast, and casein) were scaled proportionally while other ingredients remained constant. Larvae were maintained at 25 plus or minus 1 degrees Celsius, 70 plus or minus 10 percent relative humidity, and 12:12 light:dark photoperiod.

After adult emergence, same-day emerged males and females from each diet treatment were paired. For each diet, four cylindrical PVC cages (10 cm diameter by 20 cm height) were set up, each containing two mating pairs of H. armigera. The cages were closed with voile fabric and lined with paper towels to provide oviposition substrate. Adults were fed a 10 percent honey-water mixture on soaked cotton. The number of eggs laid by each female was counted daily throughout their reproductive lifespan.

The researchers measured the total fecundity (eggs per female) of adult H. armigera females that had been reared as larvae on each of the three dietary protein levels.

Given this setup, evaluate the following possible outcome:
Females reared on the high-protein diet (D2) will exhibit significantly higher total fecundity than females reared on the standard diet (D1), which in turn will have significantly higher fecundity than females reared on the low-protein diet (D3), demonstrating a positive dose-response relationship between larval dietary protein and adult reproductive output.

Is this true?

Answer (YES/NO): NO